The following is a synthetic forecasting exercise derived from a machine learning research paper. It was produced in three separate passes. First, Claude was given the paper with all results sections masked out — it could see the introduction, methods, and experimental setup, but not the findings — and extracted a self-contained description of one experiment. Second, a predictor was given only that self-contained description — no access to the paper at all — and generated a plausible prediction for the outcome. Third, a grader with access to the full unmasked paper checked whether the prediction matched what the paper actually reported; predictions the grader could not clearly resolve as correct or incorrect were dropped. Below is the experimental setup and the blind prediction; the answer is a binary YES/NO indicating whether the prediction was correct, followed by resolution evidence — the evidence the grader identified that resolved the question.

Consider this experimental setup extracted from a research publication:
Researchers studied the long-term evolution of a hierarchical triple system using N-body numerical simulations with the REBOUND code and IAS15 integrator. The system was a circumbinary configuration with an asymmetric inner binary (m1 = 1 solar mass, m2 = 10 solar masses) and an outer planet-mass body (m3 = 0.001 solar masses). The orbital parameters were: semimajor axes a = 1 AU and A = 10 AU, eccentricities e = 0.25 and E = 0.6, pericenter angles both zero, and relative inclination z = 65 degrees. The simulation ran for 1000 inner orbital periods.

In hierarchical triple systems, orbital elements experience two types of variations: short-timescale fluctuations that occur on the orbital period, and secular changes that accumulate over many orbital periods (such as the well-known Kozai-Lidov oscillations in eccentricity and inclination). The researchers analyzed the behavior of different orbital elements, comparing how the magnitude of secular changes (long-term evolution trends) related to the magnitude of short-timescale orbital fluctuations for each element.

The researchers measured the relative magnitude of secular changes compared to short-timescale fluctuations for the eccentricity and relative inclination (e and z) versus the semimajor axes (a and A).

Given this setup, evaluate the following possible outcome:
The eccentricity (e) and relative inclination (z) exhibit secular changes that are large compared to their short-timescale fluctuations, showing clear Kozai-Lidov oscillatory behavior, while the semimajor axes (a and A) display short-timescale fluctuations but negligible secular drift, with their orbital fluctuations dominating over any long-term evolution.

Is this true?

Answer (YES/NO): YES